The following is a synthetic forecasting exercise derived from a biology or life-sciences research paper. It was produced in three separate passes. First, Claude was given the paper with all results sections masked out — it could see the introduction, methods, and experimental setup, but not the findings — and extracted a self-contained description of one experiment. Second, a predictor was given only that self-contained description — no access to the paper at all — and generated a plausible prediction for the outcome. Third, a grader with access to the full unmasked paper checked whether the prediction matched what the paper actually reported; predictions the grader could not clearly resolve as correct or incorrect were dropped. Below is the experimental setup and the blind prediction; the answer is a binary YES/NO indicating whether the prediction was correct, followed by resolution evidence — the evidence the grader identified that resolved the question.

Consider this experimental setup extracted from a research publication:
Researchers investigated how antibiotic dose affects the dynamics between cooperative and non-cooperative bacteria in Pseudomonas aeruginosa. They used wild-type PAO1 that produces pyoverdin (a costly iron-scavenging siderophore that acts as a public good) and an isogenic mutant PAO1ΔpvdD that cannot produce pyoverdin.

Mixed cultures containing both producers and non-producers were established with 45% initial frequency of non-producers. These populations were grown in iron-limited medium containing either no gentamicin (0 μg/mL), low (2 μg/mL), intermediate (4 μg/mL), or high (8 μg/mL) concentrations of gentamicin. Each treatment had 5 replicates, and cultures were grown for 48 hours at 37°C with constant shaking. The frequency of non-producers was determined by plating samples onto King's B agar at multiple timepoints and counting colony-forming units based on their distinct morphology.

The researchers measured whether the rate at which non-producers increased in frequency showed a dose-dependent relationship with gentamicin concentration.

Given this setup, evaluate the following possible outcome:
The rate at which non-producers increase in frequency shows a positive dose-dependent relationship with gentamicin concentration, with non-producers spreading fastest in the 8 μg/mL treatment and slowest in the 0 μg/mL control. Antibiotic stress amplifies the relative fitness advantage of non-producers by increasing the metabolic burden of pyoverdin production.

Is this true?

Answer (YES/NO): NO